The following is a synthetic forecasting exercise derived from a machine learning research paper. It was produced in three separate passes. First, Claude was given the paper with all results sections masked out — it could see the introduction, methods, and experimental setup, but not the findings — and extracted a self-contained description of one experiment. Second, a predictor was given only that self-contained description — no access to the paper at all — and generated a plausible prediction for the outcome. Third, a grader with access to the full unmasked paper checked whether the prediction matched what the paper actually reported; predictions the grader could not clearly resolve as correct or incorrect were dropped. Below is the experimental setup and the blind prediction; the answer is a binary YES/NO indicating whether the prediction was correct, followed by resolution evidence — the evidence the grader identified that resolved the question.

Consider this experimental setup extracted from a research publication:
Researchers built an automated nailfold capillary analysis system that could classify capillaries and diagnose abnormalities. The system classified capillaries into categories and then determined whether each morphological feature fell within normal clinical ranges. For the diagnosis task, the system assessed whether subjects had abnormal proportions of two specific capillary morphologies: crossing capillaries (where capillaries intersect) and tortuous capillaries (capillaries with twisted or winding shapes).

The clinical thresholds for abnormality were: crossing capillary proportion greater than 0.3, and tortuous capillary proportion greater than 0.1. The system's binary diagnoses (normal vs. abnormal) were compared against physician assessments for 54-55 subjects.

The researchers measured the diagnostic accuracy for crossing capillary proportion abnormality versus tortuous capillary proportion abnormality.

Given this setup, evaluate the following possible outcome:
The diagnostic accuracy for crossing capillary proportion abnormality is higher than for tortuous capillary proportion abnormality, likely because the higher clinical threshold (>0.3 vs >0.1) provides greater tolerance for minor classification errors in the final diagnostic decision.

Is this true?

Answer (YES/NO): YES